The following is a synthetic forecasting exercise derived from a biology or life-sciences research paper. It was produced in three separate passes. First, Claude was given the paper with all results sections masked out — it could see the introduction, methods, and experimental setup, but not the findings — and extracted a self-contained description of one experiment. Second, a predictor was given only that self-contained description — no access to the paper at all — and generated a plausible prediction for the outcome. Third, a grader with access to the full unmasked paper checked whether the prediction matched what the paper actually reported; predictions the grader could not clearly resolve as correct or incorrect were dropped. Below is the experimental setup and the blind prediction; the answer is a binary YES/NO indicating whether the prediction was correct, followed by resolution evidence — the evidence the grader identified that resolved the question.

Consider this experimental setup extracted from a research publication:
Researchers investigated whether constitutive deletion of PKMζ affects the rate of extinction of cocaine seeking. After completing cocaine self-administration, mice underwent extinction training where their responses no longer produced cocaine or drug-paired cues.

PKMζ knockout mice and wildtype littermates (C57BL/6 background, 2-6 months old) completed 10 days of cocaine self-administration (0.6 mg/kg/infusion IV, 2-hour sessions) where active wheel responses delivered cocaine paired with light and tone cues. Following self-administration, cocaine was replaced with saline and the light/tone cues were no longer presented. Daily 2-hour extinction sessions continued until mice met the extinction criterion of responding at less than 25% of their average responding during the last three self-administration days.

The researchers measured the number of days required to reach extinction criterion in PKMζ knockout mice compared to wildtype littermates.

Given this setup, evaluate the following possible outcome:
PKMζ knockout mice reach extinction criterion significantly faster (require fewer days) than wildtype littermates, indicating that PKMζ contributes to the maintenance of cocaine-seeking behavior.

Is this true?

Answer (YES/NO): NO